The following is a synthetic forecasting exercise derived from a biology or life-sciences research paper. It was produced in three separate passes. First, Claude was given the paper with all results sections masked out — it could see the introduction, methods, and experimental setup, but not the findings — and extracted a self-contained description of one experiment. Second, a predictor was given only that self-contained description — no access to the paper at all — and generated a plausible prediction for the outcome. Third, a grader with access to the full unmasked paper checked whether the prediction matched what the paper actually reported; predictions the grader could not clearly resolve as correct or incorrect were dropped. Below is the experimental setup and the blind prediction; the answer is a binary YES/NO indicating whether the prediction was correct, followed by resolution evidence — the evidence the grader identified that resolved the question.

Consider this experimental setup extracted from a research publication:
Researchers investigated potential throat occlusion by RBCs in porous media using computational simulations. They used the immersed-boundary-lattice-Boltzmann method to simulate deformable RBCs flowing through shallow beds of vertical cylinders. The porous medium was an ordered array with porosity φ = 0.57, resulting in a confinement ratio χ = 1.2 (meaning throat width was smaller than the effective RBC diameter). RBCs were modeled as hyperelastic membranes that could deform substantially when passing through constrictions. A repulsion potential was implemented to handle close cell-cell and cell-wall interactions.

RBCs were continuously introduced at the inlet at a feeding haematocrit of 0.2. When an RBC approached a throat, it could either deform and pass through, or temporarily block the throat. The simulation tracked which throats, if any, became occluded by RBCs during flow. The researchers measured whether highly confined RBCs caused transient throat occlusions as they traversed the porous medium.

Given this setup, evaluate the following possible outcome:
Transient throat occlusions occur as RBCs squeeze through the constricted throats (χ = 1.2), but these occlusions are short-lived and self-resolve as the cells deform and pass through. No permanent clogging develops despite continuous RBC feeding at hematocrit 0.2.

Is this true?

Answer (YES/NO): NO